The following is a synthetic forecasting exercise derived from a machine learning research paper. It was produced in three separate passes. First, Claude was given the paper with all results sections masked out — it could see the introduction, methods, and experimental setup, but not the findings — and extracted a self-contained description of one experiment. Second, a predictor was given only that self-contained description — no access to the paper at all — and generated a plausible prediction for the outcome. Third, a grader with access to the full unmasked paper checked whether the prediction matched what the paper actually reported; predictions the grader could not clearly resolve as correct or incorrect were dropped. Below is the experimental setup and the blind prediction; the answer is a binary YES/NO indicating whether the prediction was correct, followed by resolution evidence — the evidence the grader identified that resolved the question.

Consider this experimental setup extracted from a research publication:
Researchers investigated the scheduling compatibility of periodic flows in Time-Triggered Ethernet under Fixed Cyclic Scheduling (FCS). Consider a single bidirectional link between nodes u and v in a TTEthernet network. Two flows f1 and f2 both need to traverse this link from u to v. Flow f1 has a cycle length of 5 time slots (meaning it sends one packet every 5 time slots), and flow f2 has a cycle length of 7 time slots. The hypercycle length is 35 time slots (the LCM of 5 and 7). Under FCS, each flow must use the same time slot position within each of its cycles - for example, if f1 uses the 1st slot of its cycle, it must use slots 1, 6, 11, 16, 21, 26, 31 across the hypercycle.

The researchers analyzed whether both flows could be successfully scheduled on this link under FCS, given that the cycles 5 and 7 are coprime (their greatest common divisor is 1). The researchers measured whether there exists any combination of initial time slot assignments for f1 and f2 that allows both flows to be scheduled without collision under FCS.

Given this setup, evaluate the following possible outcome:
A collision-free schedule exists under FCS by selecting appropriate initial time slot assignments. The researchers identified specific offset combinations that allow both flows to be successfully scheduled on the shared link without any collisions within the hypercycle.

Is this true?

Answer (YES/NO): NO